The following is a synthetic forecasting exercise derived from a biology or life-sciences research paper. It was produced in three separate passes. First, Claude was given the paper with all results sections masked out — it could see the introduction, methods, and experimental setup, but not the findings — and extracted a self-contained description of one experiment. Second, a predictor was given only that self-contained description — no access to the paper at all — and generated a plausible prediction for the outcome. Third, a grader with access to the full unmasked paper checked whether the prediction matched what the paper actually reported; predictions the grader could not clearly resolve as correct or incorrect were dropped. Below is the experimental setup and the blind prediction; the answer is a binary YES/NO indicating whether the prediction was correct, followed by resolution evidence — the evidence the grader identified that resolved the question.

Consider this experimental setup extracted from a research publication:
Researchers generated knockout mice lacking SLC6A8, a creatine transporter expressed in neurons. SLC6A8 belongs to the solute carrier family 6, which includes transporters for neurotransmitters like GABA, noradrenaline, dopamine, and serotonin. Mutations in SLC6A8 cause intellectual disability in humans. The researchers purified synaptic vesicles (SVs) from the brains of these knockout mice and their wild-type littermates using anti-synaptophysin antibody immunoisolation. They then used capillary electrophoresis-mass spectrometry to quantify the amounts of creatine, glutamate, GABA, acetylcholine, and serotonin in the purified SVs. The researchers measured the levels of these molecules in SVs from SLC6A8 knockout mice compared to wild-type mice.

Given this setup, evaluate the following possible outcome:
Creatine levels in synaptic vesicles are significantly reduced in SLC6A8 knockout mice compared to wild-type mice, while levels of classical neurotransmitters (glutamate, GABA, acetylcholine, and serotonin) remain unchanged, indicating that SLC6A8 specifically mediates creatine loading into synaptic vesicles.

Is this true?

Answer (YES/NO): NO